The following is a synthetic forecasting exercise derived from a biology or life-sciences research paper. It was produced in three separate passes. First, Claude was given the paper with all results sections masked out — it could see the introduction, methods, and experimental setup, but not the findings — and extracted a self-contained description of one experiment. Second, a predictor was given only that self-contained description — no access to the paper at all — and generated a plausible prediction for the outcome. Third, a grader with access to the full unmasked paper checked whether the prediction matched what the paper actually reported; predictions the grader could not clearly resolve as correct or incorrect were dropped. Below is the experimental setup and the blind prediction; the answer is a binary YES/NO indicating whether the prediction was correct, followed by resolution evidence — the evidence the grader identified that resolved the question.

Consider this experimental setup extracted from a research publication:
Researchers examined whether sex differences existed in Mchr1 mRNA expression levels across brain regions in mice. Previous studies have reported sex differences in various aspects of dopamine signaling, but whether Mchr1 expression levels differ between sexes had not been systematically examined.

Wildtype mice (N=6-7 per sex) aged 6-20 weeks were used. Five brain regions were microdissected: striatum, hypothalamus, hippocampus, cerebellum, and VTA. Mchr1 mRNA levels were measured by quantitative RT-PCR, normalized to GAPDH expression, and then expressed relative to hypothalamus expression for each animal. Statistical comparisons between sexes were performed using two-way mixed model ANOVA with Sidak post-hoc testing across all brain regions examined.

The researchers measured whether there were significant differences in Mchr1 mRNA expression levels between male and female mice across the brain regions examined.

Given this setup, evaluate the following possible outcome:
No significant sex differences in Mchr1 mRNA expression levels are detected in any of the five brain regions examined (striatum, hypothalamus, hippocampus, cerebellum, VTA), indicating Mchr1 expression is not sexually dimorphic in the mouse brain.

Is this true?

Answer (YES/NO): YES